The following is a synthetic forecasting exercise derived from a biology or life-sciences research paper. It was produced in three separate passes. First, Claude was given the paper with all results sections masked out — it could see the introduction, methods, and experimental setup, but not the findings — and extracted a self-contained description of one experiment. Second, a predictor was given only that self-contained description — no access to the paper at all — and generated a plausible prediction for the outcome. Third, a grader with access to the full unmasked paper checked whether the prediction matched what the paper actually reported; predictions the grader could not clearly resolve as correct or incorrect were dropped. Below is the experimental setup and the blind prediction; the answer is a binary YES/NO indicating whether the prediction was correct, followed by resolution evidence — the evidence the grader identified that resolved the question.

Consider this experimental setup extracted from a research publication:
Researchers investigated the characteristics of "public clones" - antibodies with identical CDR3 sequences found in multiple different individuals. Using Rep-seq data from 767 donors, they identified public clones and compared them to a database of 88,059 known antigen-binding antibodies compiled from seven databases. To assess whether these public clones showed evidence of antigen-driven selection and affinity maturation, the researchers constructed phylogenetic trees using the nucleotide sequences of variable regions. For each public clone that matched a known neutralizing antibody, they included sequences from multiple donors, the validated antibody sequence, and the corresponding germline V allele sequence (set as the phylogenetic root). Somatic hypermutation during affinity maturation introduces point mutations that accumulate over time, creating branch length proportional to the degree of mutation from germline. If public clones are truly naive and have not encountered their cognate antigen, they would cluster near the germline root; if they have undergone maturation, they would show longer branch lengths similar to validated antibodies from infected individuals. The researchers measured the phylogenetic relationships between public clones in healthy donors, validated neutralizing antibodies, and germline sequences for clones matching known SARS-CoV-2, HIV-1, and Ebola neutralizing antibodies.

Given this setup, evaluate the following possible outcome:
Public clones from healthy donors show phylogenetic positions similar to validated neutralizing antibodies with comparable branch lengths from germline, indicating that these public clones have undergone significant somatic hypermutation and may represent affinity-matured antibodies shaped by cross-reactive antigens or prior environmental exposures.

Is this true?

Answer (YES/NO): NO